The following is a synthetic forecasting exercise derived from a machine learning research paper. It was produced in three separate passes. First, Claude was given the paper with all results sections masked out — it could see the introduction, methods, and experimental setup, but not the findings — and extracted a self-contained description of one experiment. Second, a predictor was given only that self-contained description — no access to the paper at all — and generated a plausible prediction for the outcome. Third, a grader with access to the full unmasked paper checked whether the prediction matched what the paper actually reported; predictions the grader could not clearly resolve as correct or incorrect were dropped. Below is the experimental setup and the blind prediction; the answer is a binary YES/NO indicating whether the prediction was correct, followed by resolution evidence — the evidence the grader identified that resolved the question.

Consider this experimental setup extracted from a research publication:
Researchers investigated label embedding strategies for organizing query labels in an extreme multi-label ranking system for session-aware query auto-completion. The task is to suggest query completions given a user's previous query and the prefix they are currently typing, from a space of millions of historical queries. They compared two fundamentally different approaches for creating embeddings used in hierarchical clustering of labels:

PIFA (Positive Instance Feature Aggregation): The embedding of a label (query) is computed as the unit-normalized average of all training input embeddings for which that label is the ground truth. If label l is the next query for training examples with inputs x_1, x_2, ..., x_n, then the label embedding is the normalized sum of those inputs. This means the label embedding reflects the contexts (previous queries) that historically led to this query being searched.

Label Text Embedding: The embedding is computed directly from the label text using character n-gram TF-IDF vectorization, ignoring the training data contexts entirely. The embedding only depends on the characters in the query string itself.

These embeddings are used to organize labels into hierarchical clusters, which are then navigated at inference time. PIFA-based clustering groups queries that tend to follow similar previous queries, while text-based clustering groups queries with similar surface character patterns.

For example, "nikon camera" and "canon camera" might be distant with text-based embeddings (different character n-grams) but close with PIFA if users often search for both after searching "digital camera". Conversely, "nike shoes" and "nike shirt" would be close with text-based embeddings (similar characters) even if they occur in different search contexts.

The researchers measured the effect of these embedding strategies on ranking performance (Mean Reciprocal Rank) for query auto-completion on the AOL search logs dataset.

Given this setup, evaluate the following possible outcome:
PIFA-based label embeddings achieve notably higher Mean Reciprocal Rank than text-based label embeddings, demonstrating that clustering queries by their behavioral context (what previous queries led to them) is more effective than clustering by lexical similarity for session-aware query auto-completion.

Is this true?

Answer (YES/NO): NO